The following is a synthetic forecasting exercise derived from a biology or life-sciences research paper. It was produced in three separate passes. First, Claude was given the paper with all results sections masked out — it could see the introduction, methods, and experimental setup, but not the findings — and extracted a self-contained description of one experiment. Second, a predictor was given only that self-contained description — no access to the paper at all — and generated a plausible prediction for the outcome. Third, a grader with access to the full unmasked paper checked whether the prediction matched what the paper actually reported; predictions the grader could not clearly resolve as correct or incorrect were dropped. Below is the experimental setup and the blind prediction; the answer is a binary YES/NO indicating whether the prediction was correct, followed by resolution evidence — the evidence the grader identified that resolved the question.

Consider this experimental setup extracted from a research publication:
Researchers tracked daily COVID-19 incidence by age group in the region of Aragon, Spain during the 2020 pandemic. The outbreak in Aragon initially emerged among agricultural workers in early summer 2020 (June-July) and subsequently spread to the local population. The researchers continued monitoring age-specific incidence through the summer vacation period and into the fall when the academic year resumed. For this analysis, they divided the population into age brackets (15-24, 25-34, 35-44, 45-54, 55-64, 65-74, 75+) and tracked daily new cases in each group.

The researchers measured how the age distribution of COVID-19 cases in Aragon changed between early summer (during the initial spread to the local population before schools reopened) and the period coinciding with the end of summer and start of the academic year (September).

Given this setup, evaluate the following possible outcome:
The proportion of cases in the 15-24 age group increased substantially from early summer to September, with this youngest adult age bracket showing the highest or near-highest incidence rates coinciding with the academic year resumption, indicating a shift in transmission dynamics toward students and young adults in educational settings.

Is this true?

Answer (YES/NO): YES